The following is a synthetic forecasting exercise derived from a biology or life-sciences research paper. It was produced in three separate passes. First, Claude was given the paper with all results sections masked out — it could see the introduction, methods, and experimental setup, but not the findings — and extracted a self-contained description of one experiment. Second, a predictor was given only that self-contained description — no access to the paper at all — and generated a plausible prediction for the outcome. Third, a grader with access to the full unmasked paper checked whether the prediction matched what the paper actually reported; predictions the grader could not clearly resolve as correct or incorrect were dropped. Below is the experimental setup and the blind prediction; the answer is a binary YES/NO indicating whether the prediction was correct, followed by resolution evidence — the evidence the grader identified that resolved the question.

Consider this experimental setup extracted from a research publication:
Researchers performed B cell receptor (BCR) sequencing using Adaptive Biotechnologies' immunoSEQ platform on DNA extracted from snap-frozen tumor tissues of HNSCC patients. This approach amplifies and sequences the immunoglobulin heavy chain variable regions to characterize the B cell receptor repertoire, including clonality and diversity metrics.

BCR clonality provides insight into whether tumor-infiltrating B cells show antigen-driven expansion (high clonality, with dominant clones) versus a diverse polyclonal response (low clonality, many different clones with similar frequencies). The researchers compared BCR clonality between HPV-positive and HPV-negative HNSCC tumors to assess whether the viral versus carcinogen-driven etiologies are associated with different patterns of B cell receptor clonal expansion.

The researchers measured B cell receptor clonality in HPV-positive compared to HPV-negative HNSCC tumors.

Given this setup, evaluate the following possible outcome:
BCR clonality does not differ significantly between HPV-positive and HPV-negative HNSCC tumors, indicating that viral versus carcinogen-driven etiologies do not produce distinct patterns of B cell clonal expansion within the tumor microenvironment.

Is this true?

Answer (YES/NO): YES